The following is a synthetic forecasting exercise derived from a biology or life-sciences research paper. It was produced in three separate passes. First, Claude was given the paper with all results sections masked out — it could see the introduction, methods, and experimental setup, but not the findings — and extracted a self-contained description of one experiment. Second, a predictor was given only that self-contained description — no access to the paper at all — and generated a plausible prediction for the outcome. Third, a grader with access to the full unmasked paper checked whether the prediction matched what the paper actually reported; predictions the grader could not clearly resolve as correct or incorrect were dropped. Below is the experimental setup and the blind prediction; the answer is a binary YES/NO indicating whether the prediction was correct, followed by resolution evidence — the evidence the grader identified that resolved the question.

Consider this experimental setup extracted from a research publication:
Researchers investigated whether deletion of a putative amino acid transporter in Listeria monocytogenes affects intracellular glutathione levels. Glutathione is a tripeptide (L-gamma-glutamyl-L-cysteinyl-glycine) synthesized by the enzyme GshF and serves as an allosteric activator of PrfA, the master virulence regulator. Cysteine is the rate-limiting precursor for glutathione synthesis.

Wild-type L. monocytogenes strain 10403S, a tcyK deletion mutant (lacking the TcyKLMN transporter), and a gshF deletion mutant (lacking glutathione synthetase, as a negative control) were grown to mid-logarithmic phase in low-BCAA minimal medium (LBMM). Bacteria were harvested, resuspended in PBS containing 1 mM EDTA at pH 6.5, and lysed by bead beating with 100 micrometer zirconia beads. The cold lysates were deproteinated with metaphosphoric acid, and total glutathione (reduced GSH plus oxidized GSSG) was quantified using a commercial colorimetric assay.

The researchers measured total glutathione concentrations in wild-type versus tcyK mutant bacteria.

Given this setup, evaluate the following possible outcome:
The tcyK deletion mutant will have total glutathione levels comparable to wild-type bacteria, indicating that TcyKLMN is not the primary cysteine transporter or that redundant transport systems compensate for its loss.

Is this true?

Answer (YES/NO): NO